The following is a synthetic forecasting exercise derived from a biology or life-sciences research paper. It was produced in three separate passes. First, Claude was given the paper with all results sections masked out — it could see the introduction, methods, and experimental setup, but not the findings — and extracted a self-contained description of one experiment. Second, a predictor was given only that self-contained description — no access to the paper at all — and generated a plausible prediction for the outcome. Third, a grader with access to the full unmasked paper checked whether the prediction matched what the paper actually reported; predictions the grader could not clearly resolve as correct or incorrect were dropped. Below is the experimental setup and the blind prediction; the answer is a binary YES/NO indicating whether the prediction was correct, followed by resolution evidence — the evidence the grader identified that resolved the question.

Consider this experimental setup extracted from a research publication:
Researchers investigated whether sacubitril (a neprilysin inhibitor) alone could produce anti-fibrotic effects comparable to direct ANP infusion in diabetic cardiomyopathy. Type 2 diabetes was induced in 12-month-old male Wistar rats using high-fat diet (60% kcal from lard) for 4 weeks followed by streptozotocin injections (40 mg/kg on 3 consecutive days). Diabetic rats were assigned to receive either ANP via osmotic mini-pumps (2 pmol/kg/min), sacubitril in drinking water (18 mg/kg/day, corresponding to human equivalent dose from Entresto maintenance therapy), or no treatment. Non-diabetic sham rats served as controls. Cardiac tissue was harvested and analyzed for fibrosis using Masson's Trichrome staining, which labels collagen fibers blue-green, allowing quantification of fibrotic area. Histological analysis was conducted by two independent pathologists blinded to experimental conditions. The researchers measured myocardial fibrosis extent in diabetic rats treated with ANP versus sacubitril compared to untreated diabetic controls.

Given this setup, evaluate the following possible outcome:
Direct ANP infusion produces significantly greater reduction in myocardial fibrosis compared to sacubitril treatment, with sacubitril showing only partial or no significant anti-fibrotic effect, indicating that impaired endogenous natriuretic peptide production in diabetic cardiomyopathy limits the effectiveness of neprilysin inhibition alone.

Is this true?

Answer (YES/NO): NO